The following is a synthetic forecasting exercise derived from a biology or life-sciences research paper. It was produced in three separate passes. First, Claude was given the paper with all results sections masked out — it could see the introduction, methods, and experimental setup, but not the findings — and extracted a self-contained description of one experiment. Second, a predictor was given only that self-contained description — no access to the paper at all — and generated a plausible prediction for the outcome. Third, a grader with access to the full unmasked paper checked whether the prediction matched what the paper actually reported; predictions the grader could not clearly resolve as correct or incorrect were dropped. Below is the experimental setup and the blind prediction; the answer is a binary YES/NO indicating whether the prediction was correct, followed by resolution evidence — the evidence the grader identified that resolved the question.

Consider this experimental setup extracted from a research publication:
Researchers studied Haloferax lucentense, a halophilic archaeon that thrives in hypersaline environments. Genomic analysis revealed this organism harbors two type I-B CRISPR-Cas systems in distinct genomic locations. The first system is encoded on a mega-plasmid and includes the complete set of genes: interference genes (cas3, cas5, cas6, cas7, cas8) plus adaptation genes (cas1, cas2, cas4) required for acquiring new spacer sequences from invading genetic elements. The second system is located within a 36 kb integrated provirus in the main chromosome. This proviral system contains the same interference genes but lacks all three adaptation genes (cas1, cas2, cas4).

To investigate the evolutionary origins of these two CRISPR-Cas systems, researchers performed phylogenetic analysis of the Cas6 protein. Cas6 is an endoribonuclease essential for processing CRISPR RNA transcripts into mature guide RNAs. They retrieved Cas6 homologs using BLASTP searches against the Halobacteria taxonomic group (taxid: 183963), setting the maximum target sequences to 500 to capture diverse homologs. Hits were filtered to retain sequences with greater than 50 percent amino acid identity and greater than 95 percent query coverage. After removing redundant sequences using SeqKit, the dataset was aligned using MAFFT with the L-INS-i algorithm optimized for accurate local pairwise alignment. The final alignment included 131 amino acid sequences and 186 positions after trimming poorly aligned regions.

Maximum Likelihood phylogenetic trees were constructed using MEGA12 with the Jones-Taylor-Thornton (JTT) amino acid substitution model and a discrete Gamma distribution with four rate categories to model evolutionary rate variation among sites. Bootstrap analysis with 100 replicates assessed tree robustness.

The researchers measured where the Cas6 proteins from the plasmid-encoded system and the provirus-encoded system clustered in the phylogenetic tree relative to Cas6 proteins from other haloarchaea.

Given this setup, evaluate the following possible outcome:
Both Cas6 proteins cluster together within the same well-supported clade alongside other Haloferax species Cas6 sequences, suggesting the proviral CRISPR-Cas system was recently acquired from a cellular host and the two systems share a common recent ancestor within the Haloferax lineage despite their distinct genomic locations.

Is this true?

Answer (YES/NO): NO